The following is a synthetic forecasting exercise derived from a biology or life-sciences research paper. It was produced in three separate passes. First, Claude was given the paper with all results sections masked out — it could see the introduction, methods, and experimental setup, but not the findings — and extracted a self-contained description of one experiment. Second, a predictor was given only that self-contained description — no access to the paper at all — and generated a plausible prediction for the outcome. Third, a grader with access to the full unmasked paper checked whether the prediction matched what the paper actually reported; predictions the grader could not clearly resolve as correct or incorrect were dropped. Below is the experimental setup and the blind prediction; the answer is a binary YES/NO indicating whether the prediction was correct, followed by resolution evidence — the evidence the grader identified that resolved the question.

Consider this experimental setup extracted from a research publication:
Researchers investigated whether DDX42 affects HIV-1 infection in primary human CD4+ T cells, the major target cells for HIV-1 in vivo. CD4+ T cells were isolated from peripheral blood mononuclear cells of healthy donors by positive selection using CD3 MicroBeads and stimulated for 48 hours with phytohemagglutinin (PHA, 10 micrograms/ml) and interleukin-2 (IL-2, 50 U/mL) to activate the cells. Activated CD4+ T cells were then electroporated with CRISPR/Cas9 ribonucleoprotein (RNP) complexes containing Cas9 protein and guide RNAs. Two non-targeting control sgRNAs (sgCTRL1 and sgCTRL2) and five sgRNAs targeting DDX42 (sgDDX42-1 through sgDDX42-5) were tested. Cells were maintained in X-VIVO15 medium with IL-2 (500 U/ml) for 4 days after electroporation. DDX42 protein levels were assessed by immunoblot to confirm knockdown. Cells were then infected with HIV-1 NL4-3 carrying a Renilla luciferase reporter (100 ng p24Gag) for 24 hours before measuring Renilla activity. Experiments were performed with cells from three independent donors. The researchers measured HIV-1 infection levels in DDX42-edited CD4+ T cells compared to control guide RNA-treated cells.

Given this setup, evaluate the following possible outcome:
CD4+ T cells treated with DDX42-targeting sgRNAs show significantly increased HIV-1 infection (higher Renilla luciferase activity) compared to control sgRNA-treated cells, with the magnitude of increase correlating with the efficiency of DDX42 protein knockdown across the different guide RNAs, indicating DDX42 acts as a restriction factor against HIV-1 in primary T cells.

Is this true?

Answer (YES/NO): YES